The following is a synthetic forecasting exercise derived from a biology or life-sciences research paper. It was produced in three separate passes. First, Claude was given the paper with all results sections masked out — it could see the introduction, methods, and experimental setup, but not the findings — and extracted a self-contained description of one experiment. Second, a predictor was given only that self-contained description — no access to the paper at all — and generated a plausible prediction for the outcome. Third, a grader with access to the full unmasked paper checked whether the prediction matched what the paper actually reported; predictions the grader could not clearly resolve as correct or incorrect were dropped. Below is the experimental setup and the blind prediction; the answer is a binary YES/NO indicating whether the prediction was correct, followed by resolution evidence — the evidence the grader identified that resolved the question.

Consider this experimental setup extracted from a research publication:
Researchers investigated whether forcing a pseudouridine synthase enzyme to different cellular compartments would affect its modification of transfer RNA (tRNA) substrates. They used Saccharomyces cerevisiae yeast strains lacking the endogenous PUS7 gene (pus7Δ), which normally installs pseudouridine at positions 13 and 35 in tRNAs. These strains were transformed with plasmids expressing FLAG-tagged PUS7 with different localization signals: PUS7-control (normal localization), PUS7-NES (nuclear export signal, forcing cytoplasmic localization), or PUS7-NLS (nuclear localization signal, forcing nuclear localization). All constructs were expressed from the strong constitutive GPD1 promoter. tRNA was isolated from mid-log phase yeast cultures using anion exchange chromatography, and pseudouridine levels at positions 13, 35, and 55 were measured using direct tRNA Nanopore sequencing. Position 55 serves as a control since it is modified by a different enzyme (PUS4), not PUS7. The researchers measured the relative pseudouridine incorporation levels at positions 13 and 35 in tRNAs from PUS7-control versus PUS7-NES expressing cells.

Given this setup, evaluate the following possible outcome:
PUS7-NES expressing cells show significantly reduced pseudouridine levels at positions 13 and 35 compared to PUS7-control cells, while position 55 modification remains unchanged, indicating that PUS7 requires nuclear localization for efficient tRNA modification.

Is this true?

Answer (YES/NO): NO